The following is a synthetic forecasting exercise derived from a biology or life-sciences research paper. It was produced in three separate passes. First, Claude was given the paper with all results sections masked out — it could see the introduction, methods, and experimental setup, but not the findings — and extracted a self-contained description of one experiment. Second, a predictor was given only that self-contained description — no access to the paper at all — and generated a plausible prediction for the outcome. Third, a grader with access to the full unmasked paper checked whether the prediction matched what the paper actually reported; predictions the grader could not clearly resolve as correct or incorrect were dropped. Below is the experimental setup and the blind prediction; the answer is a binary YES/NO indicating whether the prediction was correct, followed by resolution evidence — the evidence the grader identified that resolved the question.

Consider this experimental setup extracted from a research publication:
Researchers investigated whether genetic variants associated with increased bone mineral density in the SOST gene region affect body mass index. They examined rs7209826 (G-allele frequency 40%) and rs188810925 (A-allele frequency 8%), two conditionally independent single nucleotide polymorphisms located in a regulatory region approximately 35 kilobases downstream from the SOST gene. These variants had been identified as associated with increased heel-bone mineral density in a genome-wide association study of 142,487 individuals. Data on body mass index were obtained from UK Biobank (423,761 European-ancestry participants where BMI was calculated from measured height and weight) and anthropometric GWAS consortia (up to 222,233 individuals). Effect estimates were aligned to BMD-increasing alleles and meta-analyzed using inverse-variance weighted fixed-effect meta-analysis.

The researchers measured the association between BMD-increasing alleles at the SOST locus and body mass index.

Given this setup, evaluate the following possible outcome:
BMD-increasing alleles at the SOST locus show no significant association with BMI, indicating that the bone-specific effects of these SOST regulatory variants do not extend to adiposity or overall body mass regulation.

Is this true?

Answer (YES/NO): YES